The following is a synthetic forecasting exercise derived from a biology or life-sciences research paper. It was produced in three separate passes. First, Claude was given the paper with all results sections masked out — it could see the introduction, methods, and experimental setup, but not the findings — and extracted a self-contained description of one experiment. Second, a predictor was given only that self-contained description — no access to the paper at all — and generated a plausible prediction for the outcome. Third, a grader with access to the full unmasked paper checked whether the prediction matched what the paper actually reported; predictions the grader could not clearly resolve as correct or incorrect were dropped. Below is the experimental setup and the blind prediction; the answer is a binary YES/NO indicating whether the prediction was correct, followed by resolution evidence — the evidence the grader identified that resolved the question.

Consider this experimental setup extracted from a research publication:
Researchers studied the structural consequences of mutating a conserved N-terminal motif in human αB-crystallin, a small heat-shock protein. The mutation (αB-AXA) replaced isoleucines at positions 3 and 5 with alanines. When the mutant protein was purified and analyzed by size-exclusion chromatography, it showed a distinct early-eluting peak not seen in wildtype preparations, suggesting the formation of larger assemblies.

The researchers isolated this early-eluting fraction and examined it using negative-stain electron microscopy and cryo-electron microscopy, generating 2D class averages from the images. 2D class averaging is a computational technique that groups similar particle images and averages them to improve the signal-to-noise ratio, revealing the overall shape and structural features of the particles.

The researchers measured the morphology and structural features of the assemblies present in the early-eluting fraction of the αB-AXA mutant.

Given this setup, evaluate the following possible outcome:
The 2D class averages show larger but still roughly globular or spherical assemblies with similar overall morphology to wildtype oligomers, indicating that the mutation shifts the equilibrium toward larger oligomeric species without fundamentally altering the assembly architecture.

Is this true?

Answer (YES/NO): NO